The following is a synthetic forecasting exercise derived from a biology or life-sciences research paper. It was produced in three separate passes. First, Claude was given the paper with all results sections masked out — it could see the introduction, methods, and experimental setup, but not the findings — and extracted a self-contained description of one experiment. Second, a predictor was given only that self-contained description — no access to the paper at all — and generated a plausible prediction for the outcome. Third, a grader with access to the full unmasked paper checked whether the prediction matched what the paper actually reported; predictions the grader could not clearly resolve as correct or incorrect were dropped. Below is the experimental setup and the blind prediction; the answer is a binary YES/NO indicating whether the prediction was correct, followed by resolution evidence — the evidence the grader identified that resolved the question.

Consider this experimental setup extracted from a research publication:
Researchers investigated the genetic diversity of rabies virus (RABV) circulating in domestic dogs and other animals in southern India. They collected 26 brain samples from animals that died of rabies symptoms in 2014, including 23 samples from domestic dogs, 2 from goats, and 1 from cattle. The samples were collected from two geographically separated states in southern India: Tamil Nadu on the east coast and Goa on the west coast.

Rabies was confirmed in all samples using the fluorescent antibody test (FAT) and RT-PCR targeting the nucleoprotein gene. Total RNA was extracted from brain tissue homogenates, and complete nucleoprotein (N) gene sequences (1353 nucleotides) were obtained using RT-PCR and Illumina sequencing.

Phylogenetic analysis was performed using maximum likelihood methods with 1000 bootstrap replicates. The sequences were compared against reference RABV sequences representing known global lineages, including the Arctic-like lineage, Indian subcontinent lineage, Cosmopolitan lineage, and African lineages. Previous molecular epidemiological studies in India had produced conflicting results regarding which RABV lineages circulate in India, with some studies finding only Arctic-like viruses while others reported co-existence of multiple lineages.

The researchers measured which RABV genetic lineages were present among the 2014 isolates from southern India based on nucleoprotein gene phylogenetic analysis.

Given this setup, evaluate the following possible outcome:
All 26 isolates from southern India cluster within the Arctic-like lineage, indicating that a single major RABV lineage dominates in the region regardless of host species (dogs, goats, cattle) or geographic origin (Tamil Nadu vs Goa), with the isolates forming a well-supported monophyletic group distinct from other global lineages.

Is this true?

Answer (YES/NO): NO